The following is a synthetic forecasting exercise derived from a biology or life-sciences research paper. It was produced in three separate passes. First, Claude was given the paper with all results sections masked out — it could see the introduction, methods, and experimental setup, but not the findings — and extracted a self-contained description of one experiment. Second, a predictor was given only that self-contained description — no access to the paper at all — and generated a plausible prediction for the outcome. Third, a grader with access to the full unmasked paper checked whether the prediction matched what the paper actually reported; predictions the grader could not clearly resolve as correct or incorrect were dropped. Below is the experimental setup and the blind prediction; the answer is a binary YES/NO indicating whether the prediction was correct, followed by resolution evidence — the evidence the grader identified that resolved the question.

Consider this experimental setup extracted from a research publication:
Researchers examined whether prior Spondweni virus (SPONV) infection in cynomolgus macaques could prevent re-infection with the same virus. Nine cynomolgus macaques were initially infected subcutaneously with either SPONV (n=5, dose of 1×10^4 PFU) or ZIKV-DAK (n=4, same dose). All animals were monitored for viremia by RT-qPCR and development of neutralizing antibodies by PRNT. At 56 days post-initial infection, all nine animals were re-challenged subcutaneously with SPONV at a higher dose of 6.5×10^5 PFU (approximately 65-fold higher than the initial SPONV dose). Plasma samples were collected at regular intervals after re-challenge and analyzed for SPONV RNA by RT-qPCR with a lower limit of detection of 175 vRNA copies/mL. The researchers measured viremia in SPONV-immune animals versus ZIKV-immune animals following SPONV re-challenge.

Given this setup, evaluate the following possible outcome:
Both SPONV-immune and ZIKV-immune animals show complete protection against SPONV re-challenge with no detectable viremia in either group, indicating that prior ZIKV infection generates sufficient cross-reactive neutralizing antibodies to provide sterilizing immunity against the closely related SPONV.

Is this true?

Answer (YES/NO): NO